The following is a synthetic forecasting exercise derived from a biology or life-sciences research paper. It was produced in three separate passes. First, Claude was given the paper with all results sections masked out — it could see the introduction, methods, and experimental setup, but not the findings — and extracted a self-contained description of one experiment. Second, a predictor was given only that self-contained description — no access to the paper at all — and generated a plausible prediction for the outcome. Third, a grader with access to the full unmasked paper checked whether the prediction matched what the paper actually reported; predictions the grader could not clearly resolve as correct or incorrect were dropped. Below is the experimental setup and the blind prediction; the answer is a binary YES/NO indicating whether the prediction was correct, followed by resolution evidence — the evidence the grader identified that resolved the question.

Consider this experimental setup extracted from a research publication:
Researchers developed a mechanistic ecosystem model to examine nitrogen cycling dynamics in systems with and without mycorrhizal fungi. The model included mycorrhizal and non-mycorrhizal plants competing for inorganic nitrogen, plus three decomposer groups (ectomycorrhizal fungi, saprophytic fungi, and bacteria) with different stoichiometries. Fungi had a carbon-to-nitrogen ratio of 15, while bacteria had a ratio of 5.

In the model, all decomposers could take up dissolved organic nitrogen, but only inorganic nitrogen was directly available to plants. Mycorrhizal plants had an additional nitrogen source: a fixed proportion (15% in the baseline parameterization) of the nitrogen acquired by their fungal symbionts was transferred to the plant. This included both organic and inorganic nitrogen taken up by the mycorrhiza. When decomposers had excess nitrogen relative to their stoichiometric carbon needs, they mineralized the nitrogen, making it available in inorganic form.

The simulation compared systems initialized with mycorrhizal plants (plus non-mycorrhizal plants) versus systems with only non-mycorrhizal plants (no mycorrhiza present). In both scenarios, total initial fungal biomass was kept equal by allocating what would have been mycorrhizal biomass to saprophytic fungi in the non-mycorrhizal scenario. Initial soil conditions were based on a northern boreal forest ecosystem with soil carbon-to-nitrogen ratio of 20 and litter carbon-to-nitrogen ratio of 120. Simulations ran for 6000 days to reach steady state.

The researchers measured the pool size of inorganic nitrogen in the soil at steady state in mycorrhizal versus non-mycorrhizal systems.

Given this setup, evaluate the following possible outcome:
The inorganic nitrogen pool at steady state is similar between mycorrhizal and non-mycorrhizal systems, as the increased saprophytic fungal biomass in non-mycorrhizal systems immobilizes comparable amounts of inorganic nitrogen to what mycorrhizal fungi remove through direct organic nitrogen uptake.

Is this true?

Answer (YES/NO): NO